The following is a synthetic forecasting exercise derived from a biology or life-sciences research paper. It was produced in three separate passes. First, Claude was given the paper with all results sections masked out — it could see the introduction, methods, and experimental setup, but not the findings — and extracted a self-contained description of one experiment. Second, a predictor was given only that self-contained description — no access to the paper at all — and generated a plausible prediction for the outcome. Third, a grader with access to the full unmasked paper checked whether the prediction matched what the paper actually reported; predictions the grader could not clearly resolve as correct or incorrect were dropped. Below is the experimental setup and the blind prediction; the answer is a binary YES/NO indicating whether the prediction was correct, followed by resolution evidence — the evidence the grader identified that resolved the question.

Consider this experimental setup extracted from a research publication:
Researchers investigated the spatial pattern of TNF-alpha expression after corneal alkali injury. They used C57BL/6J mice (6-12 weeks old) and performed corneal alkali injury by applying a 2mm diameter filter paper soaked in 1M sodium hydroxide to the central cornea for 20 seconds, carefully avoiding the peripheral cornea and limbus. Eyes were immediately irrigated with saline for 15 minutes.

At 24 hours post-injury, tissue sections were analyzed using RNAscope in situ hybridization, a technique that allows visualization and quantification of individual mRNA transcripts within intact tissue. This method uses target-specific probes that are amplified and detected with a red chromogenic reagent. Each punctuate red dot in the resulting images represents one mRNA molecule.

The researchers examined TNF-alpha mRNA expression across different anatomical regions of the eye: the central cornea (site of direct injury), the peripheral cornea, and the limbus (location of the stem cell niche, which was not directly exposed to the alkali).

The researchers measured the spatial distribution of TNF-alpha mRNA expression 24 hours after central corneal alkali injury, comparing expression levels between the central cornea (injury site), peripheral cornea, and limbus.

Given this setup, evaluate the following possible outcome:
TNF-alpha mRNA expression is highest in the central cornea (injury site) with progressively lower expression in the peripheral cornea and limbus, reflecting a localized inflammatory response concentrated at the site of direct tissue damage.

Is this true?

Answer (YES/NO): NO